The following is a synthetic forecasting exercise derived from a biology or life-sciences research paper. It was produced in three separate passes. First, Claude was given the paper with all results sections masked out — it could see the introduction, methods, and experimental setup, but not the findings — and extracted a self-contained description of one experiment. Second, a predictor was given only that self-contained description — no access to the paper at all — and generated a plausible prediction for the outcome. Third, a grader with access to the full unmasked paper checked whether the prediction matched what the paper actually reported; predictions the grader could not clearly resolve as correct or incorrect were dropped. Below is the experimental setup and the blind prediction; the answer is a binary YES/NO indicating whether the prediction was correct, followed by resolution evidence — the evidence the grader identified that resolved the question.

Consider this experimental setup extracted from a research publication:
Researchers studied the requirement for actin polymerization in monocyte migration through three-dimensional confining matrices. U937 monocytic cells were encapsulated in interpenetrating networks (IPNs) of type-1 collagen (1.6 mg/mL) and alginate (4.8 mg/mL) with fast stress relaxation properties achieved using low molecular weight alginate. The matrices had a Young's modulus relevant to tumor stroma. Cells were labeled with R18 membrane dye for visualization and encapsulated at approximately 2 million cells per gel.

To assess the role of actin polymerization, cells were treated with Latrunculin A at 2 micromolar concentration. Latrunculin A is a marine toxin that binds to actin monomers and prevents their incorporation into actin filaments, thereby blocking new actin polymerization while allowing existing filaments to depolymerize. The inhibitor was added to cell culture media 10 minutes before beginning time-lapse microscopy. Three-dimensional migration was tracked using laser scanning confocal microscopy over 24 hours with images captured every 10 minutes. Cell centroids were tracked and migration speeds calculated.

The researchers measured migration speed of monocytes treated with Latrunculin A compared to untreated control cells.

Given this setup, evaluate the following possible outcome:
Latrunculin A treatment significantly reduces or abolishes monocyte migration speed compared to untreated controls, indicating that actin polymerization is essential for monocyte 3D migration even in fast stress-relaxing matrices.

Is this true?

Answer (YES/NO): YES